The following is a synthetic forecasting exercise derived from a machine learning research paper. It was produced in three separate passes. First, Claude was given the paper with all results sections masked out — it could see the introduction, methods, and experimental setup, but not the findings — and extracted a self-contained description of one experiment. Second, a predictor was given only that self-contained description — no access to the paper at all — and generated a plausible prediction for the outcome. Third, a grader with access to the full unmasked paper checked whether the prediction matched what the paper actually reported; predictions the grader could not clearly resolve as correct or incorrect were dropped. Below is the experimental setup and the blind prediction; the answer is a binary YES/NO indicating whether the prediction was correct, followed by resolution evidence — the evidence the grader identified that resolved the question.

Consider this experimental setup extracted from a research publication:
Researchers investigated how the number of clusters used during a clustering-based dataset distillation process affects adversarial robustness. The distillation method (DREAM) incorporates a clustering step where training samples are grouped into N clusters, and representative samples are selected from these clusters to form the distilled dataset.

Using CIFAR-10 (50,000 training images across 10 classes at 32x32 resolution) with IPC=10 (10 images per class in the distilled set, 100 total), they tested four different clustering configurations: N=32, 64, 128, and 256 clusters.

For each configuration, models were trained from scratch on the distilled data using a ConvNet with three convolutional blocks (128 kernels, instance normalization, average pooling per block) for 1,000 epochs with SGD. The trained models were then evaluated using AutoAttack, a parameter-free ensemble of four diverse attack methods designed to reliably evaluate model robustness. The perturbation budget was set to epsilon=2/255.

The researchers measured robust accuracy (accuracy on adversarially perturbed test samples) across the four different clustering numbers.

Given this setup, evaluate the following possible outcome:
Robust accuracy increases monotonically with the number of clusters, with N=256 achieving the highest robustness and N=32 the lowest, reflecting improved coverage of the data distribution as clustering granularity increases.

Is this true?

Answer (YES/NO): NO